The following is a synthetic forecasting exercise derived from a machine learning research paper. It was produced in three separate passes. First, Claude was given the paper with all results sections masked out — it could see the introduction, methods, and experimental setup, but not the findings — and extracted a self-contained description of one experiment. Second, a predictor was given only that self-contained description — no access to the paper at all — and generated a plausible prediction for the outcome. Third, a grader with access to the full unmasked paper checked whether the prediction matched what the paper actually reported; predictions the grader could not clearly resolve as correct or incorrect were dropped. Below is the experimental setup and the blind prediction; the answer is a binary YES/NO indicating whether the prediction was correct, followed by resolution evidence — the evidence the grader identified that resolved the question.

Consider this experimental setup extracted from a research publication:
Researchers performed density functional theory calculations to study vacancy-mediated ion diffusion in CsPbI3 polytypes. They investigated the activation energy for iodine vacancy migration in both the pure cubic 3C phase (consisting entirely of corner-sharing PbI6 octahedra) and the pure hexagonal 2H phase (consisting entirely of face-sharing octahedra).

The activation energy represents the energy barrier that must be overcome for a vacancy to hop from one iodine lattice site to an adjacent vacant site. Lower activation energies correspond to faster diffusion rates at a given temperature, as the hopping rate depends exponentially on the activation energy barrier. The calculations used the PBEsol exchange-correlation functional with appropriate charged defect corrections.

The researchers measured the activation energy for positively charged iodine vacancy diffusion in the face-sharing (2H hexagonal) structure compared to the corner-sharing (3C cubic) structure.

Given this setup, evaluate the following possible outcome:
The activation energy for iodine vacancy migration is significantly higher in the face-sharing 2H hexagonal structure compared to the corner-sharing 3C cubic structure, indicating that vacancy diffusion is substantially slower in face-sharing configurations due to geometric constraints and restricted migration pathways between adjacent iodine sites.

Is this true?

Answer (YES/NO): NO